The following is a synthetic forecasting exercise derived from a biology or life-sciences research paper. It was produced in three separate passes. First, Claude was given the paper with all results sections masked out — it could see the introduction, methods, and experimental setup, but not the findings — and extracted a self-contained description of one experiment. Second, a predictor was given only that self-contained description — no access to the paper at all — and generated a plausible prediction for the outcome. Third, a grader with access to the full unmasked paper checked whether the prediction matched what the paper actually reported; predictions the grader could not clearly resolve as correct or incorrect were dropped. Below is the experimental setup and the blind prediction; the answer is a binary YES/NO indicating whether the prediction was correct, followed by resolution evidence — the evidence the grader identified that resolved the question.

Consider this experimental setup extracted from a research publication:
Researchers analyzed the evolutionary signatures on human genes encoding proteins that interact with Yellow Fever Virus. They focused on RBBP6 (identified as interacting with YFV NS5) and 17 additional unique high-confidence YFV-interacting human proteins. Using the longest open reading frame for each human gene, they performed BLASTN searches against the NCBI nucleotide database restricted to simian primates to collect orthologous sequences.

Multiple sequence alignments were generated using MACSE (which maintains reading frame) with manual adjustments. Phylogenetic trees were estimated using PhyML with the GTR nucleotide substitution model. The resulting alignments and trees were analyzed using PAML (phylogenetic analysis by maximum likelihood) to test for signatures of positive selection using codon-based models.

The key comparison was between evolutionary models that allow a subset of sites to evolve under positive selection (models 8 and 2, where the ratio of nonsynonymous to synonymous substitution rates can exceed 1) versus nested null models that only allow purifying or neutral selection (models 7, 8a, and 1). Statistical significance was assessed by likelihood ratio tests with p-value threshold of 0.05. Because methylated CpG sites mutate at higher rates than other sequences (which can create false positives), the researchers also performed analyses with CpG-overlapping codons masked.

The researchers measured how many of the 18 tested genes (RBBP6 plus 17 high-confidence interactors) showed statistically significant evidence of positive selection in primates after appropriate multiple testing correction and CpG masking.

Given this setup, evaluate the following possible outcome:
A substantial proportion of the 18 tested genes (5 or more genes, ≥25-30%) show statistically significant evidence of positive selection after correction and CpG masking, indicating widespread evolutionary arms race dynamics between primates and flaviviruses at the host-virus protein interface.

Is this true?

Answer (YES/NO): NO